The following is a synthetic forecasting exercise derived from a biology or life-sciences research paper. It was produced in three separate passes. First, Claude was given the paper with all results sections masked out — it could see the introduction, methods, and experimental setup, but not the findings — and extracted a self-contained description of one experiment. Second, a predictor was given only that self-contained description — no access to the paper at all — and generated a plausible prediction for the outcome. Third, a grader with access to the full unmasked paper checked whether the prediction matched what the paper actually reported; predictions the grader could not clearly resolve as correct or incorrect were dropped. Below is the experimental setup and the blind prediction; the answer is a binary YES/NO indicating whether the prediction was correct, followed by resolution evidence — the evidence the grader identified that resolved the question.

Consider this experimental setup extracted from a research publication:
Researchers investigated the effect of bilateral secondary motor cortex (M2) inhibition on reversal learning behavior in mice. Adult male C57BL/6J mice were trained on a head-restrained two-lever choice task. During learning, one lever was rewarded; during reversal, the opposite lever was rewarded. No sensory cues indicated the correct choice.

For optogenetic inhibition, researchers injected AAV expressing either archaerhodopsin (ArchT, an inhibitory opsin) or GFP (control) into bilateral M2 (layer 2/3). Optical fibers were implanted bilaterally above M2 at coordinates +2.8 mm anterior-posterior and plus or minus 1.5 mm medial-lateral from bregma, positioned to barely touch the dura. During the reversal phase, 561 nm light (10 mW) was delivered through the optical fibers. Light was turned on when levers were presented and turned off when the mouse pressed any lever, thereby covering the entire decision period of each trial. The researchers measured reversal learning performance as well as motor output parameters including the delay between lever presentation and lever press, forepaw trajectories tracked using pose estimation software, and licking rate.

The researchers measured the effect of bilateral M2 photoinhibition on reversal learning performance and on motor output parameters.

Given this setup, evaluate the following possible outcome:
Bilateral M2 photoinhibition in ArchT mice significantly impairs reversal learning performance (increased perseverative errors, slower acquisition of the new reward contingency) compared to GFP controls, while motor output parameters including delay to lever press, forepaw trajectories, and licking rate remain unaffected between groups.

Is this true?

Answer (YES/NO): YES